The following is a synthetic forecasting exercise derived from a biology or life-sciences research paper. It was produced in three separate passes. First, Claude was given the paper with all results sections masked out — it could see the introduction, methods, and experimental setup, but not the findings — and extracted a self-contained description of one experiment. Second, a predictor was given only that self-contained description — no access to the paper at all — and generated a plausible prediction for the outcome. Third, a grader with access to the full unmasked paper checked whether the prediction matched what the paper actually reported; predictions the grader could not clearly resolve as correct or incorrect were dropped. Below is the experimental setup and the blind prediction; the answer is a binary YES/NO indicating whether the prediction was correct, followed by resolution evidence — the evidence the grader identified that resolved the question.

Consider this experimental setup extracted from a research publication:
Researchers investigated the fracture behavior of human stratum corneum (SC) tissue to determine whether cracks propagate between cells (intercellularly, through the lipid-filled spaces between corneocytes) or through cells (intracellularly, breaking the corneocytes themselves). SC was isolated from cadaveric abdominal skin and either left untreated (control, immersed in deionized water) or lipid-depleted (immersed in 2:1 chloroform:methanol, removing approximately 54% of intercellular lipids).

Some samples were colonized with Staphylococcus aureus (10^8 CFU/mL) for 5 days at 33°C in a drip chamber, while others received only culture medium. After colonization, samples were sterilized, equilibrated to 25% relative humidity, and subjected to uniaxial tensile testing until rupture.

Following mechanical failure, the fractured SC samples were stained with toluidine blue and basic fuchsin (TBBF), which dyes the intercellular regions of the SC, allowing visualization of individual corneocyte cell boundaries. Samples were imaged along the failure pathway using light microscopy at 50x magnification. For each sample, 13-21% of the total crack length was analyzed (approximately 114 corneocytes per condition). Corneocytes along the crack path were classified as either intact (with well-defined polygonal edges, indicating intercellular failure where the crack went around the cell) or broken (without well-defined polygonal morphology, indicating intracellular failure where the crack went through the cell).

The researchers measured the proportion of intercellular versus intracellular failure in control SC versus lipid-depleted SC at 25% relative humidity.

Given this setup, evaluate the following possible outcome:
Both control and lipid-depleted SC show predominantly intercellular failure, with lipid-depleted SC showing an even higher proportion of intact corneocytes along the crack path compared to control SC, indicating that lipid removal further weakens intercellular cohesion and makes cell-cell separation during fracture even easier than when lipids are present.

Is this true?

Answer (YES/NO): NO